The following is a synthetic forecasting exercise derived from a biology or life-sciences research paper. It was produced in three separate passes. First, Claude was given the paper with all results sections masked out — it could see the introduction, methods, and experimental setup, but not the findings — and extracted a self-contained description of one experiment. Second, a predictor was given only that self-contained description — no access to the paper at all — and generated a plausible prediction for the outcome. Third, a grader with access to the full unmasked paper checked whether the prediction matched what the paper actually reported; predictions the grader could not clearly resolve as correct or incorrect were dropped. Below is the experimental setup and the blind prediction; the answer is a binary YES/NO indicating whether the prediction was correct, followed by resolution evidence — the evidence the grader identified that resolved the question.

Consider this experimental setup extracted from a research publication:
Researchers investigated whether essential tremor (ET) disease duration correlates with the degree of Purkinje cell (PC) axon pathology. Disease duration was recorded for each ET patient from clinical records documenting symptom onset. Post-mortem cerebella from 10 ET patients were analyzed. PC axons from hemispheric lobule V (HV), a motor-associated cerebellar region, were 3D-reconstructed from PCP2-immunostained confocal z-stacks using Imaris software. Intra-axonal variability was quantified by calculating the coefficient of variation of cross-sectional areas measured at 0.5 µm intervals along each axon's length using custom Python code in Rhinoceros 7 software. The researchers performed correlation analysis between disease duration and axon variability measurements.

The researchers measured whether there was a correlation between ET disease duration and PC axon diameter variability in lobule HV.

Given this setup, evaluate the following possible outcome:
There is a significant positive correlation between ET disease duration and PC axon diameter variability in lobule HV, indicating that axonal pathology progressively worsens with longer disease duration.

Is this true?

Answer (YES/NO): YES